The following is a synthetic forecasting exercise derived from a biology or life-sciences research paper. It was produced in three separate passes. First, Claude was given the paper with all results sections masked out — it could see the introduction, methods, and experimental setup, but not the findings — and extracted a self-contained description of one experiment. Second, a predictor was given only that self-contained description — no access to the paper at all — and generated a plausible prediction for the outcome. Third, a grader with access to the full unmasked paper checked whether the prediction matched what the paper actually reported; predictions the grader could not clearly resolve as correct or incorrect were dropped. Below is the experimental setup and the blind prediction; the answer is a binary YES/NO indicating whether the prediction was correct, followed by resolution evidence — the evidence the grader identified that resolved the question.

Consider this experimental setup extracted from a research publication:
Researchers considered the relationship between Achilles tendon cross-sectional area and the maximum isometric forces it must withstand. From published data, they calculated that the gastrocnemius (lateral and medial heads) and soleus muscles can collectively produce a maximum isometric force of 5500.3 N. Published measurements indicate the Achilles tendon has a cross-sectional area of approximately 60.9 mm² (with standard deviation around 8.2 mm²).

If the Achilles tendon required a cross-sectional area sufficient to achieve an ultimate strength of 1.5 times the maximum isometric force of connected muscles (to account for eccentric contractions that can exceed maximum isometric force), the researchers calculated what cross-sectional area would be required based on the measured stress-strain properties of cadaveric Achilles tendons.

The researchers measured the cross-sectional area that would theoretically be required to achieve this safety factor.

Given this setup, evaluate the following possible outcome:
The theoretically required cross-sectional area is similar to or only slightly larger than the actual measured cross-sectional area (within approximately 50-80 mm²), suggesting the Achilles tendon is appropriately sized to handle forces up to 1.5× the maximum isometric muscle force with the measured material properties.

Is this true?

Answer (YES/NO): NO